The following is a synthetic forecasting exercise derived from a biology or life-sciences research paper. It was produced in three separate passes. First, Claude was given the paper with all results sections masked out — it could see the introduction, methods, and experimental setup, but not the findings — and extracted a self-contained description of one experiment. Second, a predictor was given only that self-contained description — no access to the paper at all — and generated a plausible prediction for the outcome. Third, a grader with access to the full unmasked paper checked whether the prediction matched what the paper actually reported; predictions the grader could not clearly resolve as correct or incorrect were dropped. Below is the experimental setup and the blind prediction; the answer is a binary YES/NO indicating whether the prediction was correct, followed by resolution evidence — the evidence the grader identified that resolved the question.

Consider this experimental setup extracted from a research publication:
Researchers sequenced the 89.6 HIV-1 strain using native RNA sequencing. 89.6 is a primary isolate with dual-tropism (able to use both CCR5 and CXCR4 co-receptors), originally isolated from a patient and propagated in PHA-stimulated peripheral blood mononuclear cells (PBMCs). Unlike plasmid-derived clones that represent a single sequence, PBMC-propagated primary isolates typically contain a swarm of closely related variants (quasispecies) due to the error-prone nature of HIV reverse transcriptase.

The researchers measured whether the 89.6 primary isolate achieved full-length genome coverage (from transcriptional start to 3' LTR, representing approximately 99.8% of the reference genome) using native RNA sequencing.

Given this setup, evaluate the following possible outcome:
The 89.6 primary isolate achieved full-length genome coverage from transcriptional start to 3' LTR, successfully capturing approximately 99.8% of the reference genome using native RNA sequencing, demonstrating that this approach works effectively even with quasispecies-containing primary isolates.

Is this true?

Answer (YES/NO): YES